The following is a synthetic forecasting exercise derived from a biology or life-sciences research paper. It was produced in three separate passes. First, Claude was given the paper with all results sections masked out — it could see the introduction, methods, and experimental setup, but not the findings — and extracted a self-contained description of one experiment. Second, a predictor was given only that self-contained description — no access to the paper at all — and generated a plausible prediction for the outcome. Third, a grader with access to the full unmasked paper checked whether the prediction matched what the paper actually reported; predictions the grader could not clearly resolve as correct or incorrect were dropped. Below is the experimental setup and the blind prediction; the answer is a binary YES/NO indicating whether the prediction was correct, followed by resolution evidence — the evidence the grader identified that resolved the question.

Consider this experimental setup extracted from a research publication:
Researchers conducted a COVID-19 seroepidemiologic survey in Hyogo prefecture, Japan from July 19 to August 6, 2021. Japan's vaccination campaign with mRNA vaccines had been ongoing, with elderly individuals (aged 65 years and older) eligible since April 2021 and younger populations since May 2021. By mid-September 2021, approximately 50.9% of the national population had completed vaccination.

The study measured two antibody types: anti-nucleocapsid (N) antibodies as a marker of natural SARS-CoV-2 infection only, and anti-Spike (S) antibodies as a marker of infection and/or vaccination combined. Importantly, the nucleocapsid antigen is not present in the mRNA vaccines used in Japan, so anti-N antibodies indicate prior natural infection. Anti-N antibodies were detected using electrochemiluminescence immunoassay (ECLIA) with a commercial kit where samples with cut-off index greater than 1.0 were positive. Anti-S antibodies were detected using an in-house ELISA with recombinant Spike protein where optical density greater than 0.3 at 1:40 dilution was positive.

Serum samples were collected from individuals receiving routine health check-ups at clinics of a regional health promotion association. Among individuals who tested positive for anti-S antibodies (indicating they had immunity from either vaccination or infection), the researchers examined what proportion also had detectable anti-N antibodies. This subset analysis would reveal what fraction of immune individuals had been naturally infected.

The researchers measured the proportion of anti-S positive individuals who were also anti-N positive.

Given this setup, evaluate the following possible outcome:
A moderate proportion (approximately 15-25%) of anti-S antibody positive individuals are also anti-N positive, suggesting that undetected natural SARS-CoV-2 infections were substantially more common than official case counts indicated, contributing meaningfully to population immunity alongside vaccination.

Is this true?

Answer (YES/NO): NO